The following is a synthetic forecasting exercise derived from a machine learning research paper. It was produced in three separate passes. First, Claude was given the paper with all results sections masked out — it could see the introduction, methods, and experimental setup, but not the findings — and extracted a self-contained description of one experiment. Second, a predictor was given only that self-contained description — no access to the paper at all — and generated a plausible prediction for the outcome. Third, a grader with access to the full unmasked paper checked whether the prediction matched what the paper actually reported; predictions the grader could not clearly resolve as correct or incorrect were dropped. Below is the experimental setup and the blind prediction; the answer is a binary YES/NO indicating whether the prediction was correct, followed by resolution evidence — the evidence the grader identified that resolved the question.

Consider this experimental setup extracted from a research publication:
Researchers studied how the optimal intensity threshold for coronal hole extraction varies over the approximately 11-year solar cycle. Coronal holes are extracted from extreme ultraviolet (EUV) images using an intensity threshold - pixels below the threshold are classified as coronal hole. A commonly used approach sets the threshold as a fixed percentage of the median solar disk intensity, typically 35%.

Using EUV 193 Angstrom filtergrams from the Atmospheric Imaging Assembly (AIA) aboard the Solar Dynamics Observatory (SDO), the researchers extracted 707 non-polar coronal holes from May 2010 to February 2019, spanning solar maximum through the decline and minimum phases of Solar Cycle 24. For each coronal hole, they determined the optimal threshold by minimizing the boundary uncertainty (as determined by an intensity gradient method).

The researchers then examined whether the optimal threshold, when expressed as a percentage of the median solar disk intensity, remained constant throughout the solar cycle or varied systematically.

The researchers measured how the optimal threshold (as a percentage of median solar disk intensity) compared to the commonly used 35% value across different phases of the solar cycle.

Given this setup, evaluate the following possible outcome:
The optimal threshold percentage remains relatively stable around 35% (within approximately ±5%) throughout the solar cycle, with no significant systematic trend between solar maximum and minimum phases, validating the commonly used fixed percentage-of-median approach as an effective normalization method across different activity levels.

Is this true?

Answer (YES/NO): NO